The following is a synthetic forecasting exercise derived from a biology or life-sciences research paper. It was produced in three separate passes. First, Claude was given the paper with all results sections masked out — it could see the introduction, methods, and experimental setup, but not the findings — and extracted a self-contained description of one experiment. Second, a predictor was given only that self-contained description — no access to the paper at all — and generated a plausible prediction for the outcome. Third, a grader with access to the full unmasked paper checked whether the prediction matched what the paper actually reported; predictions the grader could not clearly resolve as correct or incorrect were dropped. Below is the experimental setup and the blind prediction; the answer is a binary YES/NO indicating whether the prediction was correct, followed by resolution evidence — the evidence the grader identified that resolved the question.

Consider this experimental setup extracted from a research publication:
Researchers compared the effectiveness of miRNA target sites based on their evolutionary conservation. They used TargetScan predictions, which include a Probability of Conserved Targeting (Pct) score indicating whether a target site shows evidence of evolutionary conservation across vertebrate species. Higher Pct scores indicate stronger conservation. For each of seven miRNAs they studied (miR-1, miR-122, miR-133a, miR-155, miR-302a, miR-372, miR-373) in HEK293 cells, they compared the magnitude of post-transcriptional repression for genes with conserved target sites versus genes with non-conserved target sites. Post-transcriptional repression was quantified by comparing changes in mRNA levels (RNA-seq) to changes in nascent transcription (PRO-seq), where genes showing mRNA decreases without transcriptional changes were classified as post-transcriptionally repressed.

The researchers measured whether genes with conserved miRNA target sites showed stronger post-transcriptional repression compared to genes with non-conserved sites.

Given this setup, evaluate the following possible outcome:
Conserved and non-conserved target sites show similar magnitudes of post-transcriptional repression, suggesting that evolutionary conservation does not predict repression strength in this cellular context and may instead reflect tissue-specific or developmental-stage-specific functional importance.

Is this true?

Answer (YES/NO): NO